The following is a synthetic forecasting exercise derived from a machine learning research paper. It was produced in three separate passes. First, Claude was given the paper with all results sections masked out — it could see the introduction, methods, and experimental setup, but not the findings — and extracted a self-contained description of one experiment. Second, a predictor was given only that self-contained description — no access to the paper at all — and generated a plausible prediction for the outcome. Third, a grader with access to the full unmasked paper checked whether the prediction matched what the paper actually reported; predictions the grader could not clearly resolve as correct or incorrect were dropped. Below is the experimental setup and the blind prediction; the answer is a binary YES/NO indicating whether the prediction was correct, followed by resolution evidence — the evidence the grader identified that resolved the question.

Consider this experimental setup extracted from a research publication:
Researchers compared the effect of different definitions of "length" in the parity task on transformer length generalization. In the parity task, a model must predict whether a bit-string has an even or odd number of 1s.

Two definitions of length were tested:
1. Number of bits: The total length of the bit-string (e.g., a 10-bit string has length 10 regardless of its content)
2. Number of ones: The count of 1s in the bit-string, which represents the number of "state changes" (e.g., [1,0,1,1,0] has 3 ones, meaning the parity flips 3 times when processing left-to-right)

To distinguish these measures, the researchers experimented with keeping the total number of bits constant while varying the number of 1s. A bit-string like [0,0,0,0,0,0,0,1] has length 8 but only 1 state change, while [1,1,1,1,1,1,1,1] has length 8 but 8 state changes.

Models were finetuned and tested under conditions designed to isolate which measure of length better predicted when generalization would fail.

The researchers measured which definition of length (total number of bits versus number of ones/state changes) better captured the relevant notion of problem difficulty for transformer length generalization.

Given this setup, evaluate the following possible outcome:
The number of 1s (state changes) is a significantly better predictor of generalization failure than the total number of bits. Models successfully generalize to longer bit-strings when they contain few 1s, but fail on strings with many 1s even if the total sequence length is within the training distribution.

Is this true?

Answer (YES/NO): NO